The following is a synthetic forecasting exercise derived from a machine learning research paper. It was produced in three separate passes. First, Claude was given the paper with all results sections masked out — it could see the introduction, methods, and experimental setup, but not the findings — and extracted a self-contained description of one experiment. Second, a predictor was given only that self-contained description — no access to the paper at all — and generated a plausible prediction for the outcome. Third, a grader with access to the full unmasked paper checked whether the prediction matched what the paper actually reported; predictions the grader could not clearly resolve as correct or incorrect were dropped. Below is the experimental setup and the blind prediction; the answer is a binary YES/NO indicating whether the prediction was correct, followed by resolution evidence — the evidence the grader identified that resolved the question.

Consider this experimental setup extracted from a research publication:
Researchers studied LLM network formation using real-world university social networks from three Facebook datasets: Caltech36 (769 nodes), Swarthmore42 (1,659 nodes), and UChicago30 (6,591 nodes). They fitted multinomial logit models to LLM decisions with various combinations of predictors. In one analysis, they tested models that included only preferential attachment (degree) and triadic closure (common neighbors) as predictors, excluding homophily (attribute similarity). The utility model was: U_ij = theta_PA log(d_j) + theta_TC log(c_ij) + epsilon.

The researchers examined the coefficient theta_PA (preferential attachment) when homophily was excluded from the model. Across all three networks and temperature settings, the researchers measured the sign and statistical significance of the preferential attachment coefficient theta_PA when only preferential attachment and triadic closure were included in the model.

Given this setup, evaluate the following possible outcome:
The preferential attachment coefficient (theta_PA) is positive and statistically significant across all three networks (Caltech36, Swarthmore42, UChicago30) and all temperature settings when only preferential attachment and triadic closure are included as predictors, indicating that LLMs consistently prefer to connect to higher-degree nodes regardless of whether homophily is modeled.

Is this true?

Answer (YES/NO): NO